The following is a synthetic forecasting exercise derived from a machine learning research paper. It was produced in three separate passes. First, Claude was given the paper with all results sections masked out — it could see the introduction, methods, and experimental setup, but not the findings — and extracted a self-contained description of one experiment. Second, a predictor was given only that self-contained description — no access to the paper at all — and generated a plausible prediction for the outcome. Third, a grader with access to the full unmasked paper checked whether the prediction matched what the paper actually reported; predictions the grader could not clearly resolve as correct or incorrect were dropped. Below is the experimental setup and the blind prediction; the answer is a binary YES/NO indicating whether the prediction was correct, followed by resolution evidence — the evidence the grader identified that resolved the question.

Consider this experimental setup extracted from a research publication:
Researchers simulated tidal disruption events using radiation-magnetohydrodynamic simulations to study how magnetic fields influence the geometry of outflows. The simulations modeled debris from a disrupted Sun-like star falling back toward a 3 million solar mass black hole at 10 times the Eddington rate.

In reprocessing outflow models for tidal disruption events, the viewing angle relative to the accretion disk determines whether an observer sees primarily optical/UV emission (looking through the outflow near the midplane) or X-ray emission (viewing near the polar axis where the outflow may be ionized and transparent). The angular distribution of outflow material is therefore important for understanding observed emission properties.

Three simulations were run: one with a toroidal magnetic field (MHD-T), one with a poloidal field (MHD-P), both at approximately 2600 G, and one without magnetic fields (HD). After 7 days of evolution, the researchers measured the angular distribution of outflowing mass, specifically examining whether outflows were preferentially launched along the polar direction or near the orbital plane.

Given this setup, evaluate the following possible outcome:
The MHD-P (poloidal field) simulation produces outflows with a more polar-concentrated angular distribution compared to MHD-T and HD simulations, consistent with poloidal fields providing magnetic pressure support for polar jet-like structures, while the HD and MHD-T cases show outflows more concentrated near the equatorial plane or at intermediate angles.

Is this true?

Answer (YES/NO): NO